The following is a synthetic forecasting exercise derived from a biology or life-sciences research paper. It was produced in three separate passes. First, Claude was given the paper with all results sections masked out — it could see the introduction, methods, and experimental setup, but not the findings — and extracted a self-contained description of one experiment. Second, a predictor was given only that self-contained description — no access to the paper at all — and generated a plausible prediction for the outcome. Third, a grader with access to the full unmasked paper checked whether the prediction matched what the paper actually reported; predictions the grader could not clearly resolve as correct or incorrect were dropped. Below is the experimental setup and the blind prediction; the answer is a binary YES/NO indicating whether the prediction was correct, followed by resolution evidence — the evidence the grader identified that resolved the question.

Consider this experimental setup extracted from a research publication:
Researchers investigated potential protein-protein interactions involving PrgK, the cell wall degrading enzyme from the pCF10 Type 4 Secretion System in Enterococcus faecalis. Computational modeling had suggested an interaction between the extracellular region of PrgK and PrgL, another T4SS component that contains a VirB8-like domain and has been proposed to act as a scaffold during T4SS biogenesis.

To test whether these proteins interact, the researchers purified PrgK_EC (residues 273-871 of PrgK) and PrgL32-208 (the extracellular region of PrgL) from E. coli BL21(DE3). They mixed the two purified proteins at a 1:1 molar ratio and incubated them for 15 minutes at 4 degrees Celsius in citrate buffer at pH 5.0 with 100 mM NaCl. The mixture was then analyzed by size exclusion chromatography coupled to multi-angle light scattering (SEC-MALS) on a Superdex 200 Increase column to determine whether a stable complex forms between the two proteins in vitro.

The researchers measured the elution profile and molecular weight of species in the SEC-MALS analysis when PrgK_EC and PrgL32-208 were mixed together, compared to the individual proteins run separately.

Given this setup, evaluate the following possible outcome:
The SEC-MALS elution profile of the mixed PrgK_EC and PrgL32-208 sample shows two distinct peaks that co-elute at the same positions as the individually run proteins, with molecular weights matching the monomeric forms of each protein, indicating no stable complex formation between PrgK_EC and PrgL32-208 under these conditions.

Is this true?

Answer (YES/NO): NO